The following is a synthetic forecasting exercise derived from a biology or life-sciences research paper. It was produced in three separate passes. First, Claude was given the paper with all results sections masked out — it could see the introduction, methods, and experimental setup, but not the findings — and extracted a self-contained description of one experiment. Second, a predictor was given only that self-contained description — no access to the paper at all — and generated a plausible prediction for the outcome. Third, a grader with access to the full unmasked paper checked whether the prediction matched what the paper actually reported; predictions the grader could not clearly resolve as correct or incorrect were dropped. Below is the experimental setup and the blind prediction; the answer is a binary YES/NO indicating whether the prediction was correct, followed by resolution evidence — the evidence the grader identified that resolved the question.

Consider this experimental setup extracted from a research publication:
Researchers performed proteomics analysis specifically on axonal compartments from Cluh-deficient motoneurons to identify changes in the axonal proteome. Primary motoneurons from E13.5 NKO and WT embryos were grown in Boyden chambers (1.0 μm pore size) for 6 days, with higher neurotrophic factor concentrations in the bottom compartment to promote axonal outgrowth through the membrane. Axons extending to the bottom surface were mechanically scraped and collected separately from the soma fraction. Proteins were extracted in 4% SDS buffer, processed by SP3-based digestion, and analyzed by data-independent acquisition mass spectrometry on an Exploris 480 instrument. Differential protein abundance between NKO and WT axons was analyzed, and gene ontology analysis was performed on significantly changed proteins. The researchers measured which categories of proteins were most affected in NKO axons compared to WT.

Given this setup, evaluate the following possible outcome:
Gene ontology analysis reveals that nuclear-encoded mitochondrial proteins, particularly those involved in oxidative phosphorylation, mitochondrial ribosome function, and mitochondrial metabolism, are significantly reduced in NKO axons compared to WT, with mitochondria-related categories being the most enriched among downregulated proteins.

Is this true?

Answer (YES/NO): YES